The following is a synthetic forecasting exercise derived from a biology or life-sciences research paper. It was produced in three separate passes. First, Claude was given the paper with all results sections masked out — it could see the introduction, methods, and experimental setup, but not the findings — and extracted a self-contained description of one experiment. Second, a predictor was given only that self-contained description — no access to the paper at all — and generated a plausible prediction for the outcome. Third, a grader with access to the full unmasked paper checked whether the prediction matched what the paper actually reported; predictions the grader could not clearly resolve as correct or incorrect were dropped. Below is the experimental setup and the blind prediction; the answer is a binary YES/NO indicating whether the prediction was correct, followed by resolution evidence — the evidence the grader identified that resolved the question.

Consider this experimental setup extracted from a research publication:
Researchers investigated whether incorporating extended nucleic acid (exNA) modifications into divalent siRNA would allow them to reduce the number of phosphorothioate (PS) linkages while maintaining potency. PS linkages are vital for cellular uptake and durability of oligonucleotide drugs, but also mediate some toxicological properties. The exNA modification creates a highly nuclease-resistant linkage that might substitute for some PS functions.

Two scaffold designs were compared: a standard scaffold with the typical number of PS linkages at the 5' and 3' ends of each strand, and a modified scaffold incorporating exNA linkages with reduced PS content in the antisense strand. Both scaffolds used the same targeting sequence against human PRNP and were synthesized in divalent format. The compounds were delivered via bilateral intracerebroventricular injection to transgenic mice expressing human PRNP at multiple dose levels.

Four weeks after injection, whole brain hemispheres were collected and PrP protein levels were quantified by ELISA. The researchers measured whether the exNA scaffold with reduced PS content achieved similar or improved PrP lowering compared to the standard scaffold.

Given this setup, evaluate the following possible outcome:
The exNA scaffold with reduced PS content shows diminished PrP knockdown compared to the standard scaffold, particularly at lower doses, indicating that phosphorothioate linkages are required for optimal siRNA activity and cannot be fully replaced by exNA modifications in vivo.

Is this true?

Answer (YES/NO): NO